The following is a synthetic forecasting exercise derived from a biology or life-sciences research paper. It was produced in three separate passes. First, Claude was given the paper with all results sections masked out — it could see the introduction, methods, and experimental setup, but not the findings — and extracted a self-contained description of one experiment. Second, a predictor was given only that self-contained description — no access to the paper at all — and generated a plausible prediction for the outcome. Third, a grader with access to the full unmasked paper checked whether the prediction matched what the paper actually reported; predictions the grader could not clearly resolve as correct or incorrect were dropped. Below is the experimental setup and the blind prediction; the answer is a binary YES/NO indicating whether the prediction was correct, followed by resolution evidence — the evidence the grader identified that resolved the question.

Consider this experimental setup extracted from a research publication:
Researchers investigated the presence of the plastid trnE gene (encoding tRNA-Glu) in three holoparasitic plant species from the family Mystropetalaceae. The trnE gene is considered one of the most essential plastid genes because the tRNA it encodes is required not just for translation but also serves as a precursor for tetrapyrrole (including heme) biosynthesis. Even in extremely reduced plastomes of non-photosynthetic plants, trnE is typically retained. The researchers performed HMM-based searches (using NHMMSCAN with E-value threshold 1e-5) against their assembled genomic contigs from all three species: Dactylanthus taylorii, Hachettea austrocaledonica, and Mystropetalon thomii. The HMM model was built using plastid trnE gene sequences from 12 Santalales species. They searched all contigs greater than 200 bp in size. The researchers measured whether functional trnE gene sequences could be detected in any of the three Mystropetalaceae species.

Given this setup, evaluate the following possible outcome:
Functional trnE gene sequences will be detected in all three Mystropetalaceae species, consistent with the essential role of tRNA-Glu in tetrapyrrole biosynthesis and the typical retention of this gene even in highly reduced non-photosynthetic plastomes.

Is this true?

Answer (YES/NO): NO